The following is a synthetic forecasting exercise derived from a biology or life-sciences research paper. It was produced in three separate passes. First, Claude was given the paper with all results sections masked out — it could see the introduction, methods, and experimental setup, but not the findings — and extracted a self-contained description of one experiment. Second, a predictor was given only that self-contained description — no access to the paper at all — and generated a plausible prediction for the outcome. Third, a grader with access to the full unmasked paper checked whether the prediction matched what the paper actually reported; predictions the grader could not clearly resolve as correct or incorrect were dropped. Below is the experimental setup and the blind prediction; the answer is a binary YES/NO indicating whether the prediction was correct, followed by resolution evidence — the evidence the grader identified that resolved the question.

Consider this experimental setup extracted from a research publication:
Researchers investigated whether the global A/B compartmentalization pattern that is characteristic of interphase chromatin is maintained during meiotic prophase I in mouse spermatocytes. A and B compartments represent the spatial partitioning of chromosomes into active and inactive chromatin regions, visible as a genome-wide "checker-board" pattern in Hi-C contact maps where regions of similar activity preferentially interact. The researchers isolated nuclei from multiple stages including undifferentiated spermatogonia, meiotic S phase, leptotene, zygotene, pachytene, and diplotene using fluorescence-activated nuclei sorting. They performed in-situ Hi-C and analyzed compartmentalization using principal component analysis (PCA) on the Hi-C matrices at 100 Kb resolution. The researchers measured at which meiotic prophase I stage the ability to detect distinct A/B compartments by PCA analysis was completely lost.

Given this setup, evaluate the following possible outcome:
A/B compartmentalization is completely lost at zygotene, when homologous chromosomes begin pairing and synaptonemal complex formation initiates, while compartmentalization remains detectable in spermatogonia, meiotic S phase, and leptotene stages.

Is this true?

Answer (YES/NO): NO